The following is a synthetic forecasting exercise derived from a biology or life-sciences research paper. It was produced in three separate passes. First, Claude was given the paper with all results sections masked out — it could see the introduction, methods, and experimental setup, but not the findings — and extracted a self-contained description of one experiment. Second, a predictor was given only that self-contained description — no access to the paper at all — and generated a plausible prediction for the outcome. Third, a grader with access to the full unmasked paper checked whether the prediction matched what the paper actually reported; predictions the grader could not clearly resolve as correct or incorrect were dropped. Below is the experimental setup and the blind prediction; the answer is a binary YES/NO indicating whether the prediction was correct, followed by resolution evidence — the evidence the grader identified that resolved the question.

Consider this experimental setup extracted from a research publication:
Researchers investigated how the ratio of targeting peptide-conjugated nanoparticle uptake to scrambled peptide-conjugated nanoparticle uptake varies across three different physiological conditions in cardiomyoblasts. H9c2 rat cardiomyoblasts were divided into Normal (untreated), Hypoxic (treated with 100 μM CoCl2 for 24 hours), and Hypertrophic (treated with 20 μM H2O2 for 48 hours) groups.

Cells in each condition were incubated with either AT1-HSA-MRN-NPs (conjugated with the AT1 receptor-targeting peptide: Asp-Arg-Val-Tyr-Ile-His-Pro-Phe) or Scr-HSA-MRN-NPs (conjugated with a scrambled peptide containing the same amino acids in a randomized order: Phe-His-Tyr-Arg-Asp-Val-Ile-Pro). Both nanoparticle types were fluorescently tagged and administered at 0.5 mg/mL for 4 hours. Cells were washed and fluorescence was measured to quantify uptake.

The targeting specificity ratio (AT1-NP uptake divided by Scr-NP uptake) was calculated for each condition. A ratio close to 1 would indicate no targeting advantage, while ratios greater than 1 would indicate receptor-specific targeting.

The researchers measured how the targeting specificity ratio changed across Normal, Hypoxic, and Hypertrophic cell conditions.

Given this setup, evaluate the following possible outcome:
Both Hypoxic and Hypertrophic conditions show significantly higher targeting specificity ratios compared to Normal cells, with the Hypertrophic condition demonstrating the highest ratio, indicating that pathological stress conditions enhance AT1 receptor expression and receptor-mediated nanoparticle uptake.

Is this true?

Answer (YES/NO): NO